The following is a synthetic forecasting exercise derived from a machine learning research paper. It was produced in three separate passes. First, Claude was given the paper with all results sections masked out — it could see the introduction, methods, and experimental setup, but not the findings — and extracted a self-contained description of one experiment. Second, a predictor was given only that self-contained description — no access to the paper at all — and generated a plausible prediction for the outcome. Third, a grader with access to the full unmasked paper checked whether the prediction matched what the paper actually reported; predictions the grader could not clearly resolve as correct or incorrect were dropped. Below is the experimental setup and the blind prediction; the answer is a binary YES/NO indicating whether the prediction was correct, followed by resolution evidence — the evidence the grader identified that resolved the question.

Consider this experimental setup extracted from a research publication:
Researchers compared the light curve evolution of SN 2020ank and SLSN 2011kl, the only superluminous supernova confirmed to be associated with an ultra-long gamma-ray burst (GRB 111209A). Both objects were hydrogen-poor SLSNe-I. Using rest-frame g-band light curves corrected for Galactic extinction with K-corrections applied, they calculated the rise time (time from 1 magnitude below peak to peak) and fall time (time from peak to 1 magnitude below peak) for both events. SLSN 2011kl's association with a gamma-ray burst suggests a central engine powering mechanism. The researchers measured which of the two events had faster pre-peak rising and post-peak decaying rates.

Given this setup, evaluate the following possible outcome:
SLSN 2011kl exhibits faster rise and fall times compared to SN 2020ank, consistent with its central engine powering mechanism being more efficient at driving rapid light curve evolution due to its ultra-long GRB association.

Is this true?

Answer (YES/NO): YES